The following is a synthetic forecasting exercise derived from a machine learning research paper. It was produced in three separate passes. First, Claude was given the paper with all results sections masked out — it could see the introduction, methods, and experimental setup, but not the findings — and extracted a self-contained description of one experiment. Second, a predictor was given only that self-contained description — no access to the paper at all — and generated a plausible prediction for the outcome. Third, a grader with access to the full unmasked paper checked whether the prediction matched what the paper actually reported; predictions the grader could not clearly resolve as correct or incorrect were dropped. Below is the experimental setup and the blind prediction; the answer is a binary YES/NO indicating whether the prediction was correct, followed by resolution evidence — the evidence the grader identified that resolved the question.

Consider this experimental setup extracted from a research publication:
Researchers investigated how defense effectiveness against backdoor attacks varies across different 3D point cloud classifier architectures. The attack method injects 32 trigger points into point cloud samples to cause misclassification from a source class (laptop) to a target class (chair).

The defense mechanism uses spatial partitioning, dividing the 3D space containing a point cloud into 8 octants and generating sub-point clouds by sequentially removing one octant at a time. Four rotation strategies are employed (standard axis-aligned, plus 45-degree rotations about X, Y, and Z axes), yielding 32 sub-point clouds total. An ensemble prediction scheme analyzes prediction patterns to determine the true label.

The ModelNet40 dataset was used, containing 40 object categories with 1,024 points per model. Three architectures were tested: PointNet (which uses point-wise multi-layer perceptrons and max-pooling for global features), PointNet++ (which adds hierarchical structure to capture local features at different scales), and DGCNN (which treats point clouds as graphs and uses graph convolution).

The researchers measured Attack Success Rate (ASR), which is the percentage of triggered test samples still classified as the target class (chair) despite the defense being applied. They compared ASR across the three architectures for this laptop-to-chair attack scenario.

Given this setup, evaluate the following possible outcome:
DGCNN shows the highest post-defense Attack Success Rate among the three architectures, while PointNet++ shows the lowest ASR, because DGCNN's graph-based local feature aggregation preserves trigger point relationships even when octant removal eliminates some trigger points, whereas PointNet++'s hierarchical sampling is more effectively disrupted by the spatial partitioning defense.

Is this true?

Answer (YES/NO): NO